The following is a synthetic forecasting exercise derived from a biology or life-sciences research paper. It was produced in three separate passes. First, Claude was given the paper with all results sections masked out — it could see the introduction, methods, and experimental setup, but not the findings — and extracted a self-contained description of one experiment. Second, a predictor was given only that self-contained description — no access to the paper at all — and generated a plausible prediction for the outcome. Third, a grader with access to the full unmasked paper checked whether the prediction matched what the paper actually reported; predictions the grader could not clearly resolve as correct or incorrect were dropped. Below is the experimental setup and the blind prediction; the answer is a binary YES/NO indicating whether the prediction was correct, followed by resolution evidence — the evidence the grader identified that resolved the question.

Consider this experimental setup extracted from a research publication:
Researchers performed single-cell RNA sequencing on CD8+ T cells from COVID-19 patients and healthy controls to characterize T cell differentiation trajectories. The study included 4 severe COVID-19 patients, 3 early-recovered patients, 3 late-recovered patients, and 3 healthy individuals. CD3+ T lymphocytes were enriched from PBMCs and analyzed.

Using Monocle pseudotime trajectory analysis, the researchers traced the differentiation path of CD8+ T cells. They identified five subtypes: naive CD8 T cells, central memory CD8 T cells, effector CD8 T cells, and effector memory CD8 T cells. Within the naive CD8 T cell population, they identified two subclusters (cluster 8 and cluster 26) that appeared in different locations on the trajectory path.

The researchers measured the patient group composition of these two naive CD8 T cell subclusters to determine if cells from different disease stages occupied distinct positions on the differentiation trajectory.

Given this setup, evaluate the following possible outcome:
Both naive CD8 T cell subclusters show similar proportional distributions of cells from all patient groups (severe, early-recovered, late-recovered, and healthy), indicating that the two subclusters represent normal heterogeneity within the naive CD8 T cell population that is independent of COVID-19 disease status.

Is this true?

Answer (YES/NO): NO